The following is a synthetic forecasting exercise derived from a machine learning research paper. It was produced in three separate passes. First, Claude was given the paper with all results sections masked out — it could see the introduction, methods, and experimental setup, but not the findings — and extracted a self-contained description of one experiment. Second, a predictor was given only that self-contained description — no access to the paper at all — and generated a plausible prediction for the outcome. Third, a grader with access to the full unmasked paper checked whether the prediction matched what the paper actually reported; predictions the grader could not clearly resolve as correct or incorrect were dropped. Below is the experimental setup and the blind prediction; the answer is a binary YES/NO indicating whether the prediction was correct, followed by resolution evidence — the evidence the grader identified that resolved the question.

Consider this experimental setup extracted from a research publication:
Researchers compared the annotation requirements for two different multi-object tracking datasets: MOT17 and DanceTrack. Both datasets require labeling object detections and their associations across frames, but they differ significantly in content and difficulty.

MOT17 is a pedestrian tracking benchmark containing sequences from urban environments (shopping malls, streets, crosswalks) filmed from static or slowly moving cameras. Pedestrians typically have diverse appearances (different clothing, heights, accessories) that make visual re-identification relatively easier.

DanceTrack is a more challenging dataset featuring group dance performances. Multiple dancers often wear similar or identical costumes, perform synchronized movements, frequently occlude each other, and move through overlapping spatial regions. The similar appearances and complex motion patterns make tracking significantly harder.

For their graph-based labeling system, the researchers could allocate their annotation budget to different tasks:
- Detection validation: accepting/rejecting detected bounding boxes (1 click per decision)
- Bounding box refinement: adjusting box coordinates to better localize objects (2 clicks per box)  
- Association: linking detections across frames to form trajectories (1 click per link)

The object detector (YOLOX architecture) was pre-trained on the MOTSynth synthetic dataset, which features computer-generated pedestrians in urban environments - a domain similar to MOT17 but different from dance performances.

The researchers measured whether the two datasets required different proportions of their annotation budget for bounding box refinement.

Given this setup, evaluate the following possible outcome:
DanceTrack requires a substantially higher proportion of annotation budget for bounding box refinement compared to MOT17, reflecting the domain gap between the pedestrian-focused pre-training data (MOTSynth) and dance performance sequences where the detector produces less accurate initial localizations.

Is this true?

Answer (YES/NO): YES